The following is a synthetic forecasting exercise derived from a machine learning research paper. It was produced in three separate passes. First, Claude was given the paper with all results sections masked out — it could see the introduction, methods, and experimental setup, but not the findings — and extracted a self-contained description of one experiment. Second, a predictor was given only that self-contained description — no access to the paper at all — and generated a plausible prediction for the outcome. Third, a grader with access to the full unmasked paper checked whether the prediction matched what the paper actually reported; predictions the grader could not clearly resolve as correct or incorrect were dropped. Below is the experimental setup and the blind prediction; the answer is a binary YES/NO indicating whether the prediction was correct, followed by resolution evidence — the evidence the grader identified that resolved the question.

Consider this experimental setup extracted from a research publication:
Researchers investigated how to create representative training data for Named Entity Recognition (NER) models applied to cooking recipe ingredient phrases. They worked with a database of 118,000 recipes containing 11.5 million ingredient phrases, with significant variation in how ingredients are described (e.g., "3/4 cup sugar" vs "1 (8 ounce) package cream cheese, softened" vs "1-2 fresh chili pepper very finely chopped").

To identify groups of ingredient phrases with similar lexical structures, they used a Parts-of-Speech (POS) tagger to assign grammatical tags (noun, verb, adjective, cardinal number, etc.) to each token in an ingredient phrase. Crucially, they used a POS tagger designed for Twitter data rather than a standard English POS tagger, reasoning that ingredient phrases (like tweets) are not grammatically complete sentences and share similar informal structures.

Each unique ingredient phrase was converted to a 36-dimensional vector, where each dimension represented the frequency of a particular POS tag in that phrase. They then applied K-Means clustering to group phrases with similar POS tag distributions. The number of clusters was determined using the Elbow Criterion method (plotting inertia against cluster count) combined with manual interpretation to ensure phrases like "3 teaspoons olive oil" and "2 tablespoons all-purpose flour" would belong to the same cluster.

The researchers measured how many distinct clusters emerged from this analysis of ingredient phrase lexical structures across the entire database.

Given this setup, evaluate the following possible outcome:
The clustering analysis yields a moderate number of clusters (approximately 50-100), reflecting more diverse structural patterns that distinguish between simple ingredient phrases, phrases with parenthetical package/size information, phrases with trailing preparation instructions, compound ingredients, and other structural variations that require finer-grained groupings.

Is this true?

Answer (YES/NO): NO